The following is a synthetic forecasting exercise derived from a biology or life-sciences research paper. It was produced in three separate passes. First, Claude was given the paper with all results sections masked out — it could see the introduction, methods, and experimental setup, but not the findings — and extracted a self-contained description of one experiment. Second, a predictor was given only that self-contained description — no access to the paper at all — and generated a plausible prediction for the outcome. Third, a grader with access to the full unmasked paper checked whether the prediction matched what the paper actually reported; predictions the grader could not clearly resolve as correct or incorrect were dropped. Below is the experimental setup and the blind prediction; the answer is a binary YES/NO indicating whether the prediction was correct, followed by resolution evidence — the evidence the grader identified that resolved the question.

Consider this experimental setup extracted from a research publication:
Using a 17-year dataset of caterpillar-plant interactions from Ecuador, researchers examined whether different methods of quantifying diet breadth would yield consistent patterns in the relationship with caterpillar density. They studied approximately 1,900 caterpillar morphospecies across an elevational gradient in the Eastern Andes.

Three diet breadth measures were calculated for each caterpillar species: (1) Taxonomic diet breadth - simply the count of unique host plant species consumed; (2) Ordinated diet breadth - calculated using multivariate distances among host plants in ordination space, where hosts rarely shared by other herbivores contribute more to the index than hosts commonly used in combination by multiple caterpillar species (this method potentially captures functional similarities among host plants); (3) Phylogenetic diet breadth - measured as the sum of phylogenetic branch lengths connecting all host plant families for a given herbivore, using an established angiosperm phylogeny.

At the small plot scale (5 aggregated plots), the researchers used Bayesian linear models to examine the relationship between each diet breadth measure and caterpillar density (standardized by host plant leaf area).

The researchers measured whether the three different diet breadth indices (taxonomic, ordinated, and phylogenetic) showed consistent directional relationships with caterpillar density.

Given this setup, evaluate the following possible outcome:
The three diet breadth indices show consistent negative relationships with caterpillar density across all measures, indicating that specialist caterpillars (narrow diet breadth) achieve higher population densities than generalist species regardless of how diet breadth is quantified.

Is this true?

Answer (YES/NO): YES